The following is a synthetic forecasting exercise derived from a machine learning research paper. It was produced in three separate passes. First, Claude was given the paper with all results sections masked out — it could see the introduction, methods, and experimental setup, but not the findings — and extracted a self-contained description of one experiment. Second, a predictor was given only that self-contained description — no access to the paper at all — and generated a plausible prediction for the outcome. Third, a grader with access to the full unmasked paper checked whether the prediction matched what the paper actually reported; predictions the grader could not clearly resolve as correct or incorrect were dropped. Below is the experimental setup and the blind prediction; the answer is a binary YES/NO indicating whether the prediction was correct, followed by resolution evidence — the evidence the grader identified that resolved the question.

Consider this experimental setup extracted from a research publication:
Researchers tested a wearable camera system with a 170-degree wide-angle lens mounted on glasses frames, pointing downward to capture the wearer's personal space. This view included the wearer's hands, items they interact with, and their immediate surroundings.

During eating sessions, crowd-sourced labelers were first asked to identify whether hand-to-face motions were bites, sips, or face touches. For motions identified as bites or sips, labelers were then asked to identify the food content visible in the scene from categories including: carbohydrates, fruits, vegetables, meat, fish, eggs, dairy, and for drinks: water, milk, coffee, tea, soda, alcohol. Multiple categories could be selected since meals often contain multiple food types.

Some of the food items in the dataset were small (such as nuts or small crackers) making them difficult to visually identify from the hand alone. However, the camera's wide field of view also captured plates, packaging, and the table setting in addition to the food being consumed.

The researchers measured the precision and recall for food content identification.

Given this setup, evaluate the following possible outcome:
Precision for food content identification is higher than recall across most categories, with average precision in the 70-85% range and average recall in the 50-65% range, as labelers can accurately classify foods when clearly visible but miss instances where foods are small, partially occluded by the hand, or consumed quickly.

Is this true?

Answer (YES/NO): NO